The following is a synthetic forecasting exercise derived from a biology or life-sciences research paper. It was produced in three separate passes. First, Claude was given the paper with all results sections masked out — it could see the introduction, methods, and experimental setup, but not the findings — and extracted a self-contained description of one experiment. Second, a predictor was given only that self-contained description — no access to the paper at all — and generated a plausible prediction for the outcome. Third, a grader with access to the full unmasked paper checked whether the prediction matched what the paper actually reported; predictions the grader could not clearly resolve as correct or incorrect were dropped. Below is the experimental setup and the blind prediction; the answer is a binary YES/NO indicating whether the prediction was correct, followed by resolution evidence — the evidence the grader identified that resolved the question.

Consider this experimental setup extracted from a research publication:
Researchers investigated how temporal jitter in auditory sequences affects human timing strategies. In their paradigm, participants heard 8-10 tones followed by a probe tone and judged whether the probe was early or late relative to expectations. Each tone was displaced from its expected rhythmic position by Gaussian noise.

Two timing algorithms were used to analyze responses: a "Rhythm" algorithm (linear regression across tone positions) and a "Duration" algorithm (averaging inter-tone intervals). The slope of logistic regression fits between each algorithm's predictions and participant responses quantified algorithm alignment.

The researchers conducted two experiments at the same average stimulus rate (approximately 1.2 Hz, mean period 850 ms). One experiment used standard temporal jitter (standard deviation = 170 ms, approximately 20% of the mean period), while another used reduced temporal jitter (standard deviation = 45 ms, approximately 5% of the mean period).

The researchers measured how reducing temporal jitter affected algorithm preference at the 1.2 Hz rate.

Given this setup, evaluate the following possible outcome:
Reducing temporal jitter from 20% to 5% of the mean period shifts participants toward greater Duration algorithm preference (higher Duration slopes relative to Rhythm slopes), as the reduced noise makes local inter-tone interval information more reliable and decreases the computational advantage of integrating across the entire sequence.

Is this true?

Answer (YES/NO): NO